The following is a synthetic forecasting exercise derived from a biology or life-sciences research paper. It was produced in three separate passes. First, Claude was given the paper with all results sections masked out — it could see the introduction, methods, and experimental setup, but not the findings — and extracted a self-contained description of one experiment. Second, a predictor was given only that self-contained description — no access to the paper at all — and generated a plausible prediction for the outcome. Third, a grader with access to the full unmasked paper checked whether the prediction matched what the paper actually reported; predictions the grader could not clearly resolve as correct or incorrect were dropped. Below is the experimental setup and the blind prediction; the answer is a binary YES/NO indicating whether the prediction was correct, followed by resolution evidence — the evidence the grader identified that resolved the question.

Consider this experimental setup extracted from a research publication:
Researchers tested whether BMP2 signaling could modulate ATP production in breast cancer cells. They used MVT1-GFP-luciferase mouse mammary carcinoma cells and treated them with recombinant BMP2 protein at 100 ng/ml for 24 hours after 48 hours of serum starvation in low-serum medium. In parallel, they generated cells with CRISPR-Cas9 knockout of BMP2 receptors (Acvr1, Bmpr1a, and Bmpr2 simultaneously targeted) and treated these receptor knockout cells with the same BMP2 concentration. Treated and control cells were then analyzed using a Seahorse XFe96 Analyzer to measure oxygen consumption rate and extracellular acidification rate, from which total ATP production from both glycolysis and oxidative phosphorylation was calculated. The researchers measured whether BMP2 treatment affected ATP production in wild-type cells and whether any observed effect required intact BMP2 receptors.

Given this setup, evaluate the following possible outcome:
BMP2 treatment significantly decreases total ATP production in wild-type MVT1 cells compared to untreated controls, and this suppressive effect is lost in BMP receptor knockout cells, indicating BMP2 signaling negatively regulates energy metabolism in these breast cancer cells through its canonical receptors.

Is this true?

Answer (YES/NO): NO